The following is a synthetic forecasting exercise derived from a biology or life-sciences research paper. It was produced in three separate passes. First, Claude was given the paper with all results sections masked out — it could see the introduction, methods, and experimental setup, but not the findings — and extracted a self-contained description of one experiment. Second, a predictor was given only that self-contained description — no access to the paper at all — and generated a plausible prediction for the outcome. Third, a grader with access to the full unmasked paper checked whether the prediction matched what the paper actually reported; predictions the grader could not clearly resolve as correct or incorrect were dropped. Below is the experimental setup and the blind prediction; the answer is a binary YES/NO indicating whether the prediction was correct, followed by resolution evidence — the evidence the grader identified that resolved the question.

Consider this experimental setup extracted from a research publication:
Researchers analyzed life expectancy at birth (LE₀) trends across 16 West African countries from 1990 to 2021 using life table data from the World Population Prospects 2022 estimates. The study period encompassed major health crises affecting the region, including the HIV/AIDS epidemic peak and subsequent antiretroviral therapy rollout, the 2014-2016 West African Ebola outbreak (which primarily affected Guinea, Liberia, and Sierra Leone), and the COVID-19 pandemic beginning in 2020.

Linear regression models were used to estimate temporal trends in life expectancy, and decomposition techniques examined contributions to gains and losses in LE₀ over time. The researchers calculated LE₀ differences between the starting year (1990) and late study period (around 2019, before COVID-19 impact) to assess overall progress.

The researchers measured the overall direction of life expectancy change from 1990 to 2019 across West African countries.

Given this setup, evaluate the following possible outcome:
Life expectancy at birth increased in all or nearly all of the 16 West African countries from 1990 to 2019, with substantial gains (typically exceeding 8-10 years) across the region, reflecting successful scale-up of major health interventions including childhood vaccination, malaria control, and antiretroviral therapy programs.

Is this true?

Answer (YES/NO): NO